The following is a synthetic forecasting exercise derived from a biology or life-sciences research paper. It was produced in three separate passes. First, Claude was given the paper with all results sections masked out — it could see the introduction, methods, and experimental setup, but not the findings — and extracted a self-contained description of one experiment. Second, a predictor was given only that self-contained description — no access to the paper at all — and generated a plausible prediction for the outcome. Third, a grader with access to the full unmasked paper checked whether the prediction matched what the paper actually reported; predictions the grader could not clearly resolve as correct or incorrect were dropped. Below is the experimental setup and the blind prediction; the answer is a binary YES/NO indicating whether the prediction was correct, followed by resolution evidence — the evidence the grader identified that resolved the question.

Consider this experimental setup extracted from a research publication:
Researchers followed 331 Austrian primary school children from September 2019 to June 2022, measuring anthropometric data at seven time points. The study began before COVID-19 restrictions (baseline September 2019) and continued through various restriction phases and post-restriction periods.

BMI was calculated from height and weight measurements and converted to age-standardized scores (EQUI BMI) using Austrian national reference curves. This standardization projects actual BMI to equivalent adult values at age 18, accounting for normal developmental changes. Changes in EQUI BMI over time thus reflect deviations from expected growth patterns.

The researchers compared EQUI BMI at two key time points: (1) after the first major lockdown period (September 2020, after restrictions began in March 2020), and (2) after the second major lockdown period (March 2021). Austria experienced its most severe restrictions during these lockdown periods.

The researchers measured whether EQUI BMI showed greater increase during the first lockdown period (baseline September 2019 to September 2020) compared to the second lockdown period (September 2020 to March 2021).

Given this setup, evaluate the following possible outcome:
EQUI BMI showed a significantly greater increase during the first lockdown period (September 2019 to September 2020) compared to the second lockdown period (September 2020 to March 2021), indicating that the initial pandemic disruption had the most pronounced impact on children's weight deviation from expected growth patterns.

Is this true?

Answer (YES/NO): NO